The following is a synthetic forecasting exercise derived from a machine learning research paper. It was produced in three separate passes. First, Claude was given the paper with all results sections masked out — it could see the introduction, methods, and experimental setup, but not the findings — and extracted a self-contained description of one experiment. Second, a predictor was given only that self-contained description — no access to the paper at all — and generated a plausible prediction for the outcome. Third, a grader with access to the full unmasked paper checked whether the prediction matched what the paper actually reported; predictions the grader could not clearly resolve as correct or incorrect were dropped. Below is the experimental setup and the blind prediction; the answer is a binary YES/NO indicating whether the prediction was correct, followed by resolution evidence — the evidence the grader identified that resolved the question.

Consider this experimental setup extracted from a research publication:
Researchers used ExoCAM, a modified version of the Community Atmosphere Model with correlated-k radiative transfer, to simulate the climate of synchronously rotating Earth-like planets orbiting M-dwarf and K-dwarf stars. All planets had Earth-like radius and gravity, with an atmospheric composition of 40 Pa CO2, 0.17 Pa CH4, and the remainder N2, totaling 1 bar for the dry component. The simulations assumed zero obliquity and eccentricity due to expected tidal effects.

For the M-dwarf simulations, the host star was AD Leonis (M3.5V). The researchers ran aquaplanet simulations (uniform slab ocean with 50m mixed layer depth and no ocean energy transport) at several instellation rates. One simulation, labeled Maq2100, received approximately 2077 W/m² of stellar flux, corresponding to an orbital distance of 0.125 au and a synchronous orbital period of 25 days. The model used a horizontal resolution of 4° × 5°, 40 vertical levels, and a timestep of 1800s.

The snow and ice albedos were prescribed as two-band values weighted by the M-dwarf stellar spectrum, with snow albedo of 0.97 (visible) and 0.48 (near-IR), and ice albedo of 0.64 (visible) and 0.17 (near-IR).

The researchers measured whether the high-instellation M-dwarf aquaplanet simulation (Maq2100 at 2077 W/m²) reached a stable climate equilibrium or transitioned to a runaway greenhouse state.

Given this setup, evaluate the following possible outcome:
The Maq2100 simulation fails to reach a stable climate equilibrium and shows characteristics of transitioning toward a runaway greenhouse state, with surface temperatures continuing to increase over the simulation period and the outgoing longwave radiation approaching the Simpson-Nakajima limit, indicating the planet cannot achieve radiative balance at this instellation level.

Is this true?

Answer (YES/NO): YES